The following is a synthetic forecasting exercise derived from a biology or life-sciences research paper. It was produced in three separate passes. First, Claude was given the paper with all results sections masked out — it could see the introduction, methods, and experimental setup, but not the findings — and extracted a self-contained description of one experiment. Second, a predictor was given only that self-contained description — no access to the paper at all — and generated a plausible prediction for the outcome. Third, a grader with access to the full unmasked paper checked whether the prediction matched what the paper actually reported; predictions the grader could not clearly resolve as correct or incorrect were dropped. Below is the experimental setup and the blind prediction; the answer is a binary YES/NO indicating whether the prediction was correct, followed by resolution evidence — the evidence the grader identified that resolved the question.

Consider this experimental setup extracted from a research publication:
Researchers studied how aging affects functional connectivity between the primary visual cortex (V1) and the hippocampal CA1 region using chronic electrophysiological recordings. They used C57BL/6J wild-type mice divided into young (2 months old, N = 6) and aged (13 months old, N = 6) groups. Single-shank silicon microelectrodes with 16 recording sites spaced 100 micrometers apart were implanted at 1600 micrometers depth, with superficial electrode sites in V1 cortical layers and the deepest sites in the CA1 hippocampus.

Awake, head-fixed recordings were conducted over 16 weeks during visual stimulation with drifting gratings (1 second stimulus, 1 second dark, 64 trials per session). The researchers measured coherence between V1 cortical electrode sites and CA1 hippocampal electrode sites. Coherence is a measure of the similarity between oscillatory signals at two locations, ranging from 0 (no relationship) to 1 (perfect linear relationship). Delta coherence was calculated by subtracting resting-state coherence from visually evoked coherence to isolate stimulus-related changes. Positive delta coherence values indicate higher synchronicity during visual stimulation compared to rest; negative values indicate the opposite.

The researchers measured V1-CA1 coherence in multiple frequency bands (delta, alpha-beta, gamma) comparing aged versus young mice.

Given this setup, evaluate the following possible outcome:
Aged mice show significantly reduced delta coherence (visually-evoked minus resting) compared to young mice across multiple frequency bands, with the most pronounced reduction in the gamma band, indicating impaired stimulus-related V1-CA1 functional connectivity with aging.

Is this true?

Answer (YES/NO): NO